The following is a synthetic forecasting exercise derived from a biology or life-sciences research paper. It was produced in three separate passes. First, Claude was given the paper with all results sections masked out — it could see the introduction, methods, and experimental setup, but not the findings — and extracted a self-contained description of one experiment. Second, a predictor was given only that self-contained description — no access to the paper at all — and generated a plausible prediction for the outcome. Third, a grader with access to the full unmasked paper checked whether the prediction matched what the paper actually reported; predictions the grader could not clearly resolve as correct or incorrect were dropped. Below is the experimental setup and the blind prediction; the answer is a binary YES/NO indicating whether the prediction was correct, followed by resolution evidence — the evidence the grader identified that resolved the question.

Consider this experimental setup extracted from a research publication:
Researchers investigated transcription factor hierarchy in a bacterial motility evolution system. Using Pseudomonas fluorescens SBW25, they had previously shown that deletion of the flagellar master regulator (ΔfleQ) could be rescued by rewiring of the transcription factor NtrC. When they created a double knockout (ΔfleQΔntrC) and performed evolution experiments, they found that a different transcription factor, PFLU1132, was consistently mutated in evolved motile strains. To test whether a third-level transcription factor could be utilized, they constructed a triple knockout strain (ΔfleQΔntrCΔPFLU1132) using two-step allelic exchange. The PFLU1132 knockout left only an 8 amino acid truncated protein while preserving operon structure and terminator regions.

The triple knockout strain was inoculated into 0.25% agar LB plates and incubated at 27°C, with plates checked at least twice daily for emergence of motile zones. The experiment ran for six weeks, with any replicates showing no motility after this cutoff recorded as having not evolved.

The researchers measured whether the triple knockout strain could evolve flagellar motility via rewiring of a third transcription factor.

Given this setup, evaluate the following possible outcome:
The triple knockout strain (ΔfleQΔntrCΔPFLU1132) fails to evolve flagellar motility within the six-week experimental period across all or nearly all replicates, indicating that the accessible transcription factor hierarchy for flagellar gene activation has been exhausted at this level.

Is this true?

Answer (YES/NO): YES